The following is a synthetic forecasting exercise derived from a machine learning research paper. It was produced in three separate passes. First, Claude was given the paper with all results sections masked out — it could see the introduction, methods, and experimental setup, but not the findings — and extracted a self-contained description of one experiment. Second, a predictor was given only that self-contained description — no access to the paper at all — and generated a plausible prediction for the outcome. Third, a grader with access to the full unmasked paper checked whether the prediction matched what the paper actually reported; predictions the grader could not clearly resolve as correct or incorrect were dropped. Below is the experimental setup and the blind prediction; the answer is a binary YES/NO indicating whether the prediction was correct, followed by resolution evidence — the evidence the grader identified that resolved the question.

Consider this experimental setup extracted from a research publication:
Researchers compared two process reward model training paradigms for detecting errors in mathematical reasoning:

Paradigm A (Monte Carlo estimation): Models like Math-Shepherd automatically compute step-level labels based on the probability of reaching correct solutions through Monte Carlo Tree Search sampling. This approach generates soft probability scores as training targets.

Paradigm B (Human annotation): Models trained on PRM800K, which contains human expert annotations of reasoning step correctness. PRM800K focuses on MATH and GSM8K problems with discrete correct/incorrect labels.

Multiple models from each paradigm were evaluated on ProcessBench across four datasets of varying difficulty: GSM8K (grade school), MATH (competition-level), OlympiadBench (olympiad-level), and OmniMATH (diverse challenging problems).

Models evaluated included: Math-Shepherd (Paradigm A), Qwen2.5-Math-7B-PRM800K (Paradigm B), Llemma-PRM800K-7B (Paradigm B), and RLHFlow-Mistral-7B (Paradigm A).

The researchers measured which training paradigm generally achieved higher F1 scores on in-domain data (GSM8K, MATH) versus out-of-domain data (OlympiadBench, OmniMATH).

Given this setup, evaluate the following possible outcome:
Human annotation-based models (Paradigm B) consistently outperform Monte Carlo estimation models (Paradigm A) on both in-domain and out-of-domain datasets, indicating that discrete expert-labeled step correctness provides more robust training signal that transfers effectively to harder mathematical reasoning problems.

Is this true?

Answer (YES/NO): NO